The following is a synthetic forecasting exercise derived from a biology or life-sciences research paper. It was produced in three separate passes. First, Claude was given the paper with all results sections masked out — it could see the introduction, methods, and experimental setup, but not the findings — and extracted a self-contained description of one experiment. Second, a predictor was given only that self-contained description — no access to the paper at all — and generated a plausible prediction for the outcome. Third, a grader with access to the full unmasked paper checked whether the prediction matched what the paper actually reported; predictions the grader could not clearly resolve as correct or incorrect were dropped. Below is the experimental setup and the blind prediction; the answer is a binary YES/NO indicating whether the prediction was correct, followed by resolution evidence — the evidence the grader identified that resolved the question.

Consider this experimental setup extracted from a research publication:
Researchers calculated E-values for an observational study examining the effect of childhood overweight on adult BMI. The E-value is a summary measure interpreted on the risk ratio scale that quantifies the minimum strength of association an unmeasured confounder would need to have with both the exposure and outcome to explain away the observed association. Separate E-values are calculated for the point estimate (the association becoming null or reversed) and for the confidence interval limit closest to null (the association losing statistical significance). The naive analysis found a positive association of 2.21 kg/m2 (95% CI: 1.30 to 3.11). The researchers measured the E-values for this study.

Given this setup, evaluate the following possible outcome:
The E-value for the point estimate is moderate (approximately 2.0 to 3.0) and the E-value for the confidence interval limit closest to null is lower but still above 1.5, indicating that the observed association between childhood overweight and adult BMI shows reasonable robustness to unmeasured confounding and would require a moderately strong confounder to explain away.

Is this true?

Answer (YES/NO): YES